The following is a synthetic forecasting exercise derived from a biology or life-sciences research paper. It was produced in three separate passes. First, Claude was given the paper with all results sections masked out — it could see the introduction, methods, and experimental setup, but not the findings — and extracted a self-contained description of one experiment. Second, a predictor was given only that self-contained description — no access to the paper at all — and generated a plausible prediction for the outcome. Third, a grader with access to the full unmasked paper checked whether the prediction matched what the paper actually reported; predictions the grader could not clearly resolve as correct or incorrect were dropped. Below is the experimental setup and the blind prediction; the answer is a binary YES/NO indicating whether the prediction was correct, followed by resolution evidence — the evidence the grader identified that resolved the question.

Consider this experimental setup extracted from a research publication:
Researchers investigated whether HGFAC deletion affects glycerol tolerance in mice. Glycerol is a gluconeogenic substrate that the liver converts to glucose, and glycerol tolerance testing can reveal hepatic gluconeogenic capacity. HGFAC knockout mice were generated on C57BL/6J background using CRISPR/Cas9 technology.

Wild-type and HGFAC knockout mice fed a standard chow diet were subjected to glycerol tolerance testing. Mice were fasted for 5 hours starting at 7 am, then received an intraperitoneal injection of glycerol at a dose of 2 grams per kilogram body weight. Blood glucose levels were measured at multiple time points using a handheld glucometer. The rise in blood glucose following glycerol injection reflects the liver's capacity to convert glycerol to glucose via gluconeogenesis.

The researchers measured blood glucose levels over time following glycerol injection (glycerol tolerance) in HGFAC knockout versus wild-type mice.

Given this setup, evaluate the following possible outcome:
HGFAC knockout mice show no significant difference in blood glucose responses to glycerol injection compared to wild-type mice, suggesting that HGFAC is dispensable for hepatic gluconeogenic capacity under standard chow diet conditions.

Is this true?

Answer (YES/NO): NO